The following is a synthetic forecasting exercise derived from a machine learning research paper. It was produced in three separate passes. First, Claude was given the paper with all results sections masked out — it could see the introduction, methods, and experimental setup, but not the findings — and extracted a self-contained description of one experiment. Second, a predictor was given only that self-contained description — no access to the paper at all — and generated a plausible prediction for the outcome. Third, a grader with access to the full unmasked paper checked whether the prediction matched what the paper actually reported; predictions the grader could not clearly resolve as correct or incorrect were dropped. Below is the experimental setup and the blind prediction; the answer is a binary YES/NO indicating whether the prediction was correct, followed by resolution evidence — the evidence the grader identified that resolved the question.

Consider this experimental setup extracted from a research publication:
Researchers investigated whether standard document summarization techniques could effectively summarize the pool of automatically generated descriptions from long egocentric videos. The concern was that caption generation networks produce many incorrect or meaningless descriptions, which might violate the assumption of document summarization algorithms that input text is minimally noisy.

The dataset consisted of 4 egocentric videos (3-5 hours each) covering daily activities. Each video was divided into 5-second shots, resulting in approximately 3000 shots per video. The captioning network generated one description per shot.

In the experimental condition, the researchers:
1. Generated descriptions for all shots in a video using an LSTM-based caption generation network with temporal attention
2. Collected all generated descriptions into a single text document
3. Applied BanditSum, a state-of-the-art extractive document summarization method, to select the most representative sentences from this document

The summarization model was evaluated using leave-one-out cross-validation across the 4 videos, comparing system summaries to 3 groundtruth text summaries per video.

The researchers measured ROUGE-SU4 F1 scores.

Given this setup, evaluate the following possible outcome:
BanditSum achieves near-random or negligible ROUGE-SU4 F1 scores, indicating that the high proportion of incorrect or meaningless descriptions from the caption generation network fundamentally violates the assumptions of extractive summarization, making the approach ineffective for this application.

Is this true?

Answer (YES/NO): NO